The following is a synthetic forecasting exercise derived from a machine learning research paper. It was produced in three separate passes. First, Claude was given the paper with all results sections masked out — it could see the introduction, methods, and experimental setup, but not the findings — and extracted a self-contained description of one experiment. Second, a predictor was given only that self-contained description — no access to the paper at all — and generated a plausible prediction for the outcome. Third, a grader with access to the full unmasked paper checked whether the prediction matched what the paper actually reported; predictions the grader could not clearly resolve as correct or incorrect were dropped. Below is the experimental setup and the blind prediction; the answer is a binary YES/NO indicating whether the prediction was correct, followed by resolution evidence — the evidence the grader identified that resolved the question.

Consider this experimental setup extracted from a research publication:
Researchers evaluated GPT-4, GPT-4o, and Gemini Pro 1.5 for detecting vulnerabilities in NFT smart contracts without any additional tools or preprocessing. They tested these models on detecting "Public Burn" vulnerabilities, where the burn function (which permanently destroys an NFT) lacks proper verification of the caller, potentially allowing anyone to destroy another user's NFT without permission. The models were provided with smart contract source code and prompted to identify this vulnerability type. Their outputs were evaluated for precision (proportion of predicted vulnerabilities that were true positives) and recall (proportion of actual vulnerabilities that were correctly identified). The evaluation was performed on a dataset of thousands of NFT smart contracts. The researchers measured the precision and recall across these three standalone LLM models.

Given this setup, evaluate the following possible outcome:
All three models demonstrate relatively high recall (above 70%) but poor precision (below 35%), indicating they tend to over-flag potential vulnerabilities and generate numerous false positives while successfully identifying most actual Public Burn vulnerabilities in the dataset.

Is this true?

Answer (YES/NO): YES